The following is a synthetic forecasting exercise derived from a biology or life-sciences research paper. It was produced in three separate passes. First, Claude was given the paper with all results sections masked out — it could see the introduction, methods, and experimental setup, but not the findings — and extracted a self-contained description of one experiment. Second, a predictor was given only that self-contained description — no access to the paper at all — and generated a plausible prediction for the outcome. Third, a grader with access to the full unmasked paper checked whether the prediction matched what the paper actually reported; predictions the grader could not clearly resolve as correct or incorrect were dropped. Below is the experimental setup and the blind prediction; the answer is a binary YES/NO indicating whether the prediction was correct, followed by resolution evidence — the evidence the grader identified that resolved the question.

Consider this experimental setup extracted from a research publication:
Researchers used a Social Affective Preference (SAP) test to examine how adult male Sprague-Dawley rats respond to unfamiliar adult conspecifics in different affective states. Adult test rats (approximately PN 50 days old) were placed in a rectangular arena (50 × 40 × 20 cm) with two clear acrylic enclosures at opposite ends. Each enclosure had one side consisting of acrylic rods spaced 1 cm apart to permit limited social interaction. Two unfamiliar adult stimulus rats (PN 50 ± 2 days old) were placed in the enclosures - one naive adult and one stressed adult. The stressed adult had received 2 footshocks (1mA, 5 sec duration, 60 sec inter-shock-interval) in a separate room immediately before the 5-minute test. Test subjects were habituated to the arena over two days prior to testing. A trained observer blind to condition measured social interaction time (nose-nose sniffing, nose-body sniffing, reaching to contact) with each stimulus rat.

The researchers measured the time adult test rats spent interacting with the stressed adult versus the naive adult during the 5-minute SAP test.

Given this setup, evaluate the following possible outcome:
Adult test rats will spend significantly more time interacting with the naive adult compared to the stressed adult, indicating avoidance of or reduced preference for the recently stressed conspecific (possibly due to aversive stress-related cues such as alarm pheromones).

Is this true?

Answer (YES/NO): YES